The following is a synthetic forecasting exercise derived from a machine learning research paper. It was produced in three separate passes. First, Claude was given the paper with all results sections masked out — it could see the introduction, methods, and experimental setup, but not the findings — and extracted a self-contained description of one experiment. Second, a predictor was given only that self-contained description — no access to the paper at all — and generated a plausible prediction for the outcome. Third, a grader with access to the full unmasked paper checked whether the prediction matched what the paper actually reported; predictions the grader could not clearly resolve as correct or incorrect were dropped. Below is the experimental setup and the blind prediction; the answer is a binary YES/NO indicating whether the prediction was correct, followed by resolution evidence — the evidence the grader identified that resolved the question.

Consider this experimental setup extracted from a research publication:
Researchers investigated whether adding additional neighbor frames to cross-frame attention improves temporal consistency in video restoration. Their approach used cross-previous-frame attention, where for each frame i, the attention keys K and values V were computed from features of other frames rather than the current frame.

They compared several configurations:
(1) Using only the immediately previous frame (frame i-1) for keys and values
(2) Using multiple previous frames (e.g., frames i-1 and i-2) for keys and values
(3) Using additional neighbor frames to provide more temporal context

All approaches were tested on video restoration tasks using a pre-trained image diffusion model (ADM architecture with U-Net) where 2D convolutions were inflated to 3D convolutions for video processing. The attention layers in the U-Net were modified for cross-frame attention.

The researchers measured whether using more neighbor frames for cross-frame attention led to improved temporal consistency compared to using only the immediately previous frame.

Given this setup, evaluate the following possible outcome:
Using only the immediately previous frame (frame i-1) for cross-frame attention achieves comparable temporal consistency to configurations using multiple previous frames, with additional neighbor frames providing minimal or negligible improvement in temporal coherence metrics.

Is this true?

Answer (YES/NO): YES